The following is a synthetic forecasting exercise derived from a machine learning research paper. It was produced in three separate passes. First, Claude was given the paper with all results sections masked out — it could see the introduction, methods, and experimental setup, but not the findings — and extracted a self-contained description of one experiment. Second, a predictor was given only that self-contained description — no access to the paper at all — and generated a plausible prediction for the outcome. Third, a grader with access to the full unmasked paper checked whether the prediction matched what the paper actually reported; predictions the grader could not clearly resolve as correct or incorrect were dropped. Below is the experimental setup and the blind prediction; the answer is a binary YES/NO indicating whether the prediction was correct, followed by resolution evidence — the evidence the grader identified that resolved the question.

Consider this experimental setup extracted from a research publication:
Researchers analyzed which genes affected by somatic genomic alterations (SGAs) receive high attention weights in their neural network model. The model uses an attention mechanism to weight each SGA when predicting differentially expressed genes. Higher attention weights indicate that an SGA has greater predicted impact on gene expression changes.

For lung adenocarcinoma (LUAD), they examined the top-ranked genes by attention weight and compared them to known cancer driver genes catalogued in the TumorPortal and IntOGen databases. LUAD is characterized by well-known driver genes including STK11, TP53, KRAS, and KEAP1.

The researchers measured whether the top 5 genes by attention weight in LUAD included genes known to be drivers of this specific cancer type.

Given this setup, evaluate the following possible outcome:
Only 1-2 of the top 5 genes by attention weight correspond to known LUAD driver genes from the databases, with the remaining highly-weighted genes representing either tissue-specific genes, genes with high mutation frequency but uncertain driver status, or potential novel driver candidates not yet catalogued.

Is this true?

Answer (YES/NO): NO